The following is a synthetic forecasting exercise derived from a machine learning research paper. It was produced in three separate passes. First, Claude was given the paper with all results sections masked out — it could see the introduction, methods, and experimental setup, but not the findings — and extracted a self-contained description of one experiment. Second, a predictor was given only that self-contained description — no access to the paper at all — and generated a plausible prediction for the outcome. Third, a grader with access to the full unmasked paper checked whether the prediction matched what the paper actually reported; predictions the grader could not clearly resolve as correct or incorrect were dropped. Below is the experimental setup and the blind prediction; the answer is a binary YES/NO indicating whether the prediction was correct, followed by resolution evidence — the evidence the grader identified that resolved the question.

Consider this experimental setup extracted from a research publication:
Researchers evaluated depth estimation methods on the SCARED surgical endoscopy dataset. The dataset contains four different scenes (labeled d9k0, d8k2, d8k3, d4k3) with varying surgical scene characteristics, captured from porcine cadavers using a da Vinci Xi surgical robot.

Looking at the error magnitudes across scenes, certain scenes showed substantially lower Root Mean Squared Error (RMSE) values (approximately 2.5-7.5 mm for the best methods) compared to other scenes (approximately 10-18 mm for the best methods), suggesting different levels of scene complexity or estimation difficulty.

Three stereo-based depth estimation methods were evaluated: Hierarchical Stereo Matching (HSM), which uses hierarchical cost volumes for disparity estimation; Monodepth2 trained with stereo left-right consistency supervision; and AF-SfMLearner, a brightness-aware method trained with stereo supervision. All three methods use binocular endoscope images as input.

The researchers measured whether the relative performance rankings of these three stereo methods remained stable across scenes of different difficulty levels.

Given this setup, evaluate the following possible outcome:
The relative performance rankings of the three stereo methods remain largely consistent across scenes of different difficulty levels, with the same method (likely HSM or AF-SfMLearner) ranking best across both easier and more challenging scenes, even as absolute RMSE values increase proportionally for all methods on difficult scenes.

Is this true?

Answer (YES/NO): NO